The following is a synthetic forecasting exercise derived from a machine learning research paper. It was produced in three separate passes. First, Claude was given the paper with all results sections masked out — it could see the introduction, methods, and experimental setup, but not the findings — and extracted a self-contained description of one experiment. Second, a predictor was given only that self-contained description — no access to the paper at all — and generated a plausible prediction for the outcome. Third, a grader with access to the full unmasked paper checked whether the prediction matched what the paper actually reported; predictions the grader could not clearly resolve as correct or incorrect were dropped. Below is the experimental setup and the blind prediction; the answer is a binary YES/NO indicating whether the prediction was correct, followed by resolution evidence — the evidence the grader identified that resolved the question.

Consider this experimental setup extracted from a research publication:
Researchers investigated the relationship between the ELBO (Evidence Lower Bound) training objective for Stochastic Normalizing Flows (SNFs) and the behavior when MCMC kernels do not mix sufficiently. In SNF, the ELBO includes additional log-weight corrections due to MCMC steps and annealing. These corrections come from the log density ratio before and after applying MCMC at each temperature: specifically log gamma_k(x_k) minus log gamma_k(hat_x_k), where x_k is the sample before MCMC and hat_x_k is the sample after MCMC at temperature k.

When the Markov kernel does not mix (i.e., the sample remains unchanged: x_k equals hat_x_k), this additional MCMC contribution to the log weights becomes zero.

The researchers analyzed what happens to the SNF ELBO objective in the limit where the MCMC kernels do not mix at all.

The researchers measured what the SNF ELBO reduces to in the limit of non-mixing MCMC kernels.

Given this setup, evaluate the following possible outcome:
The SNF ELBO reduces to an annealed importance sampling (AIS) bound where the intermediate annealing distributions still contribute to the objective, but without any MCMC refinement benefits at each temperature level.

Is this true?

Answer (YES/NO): NO